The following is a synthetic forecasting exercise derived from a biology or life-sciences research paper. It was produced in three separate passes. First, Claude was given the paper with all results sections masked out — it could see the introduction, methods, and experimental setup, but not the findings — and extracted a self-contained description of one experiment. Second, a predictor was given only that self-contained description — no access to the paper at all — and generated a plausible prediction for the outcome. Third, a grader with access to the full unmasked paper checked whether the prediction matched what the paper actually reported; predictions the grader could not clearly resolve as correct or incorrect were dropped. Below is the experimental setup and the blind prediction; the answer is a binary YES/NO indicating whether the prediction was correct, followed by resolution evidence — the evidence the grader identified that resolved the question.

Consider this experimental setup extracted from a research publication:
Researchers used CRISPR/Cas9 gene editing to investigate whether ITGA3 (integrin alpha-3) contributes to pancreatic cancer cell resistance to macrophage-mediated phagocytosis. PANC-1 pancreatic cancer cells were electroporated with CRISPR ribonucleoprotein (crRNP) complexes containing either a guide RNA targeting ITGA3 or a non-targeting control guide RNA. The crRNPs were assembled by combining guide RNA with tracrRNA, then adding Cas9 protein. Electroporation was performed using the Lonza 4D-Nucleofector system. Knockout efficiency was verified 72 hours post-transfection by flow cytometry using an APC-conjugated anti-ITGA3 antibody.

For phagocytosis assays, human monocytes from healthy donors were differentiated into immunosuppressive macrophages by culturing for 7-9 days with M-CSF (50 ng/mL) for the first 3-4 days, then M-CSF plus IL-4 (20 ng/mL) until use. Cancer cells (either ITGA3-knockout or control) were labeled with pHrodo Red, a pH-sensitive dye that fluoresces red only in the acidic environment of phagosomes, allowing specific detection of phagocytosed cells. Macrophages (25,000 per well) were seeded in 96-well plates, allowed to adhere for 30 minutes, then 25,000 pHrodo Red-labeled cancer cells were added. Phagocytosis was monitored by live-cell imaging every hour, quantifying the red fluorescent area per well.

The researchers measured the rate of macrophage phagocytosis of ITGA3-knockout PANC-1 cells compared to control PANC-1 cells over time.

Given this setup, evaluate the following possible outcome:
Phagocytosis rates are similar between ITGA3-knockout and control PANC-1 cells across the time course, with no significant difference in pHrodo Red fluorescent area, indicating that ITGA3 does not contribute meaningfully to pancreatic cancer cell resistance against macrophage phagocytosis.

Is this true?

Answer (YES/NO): NO